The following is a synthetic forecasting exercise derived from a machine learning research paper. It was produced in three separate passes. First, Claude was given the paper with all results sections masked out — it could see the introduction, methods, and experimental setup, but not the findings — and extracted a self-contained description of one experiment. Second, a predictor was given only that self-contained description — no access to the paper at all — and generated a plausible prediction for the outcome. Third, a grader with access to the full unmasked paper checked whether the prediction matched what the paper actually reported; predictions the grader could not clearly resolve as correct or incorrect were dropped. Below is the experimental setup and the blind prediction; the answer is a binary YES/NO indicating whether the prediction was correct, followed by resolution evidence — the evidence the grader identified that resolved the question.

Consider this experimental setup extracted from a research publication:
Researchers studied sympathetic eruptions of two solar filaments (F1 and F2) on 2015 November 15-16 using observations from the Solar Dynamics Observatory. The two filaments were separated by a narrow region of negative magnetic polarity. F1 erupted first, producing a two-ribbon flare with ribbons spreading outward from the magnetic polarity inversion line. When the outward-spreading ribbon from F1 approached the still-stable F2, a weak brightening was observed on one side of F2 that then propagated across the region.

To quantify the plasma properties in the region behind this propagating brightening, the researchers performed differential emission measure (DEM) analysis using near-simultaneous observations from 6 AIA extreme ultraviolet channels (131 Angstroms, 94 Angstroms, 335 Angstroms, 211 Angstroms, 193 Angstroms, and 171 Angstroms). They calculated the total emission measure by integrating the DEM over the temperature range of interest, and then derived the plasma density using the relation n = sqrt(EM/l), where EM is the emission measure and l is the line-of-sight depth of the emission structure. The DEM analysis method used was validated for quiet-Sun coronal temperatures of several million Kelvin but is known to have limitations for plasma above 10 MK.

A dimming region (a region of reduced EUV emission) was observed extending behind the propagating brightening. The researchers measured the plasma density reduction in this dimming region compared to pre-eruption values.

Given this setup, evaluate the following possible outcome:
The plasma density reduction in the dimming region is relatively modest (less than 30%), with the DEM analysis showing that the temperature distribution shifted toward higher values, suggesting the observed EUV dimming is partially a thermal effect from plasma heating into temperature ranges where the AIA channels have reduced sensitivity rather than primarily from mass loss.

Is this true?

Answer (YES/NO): NO